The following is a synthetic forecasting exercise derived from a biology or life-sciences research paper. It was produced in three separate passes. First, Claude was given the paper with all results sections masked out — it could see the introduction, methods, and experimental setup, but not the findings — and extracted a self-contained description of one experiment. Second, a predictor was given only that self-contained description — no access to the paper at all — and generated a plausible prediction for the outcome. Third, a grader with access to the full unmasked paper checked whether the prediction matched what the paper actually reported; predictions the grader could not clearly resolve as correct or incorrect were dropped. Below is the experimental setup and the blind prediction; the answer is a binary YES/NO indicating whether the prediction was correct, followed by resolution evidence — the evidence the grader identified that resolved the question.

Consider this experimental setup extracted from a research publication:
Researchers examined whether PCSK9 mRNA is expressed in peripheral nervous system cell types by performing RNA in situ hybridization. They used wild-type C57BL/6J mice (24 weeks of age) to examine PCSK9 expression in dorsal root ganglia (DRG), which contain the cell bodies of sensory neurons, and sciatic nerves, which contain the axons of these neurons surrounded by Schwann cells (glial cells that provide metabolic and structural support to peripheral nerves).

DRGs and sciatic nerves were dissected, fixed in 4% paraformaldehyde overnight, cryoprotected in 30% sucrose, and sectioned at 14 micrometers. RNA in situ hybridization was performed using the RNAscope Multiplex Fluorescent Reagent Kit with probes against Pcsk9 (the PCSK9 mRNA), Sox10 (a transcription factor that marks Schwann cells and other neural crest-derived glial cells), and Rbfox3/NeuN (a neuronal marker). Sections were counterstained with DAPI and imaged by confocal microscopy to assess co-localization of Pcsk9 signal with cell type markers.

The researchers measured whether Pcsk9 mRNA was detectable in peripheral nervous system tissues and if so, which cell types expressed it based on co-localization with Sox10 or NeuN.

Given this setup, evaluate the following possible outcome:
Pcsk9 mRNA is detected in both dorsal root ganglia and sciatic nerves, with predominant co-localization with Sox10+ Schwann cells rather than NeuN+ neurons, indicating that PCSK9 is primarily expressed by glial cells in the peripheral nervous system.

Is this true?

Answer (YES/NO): NO